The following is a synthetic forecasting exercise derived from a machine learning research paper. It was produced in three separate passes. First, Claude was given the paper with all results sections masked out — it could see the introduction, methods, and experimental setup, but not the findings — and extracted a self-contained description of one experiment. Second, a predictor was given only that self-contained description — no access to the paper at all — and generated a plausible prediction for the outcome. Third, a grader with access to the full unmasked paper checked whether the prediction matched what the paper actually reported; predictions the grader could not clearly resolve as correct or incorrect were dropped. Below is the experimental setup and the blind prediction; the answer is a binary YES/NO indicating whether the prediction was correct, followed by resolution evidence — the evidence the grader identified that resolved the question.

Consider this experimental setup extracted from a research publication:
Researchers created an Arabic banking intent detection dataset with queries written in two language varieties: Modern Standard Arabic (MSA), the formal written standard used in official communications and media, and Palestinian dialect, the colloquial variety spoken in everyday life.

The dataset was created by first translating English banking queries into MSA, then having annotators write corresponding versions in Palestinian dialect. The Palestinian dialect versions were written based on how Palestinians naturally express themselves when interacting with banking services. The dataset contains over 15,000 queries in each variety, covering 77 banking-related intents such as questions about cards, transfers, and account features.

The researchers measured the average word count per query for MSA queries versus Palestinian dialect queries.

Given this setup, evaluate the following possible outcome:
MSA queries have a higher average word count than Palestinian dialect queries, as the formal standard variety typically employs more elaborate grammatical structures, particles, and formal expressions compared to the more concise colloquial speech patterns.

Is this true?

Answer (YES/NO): YES